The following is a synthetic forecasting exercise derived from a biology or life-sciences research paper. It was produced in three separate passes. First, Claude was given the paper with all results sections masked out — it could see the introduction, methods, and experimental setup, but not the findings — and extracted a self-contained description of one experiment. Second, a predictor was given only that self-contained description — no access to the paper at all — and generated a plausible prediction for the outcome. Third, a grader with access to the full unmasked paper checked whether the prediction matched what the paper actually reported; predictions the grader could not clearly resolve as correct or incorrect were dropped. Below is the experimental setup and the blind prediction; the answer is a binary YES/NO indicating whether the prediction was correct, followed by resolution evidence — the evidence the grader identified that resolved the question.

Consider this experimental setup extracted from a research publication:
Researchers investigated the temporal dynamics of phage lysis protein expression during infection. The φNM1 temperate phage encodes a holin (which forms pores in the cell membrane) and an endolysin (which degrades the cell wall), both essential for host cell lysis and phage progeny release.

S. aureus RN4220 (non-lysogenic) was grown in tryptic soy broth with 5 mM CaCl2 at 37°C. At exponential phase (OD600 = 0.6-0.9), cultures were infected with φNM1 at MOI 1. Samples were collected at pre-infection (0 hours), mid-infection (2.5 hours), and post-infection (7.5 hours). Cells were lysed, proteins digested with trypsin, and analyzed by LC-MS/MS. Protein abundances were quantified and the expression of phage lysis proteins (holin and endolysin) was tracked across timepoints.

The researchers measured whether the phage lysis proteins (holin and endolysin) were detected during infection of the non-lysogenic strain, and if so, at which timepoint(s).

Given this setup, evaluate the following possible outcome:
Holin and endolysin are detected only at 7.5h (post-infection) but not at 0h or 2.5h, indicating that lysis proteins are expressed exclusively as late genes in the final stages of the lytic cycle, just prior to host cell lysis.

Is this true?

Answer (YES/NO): NO